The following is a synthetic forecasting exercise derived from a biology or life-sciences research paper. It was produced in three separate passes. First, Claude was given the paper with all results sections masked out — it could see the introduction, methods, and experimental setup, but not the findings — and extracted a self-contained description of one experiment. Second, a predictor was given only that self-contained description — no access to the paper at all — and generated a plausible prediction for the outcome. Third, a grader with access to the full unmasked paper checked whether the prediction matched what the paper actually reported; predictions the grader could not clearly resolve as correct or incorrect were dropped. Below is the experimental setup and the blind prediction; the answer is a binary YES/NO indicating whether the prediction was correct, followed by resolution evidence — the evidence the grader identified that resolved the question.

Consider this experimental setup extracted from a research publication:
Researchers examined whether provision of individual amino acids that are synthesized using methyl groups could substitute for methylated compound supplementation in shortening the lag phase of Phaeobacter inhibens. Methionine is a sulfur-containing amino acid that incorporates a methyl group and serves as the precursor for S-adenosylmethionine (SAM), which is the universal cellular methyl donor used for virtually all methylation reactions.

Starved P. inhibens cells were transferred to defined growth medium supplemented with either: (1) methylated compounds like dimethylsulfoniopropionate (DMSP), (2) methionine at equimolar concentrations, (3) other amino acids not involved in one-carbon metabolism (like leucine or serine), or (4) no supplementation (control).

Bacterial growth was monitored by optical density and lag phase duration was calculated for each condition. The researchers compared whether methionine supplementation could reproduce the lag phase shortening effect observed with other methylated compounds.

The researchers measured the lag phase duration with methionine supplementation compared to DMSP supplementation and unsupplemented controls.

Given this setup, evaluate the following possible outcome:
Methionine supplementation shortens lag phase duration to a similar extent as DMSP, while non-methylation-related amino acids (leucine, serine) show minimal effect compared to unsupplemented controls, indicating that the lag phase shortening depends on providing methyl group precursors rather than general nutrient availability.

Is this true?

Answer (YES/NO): NO